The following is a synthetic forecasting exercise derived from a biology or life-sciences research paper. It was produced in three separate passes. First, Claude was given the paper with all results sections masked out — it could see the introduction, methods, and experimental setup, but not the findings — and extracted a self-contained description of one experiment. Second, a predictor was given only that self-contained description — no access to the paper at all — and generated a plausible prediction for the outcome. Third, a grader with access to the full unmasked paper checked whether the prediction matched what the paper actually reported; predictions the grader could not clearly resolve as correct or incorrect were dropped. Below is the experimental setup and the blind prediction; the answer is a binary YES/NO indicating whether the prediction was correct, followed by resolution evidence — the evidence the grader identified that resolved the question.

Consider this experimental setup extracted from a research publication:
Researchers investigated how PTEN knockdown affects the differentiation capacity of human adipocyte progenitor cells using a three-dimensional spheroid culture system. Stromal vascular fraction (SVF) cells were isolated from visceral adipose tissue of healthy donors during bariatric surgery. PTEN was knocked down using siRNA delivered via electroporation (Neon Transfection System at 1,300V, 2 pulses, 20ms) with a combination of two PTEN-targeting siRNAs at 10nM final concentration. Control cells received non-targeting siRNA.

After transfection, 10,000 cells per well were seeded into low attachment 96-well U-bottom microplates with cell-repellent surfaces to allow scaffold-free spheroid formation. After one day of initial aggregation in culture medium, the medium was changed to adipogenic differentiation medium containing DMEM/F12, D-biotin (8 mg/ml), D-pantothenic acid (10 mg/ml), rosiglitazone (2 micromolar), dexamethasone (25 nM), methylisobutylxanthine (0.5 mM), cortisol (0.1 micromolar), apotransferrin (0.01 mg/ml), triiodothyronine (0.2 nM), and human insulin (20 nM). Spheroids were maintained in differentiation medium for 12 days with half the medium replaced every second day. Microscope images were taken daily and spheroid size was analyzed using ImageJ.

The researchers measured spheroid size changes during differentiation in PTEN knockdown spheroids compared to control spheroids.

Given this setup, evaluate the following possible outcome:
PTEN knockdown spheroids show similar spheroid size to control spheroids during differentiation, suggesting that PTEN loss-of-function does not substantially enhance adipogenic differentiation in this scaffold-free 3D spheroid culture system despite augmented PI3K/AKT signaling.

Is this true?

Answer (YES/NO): NO